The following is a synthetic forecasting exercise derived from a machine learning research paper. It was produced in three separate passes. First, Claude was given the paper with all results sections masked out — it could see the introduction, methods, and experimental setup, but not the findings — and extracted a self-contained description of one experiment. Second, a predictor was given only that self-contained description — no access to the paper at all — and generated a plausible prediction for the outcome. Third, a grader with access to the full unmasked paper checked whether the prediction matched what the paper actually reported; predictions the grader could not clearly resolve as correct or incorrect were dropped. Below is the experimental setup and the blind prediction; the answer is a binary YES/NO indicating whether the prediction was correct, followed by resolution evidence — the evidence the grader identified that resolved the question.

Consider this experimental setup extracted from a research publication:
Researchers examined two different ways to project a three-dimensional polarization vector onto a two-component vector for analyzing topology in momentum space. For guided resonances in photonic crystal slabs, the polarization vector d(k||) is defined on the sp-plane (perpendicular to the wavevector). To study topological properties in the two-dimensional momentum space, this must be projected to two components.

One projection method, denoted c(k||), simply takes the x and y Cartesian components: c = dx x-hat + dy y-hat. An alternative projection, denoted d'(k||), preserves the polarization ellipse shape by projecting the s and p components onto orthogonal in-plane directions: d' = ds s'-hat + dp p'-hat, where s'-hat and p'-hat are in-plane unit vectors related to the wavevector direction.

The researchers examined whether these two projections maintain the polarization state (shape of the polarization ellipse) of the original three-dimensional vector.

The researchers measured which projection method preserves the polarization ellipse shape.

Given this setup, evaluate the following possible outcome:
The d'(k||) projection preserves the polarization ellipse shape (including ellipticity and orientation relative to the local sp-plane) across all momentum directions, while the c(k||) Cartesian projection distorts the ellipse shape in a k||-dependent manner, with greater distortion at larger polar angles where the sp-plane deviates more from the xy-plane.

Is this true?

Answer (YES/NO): NO